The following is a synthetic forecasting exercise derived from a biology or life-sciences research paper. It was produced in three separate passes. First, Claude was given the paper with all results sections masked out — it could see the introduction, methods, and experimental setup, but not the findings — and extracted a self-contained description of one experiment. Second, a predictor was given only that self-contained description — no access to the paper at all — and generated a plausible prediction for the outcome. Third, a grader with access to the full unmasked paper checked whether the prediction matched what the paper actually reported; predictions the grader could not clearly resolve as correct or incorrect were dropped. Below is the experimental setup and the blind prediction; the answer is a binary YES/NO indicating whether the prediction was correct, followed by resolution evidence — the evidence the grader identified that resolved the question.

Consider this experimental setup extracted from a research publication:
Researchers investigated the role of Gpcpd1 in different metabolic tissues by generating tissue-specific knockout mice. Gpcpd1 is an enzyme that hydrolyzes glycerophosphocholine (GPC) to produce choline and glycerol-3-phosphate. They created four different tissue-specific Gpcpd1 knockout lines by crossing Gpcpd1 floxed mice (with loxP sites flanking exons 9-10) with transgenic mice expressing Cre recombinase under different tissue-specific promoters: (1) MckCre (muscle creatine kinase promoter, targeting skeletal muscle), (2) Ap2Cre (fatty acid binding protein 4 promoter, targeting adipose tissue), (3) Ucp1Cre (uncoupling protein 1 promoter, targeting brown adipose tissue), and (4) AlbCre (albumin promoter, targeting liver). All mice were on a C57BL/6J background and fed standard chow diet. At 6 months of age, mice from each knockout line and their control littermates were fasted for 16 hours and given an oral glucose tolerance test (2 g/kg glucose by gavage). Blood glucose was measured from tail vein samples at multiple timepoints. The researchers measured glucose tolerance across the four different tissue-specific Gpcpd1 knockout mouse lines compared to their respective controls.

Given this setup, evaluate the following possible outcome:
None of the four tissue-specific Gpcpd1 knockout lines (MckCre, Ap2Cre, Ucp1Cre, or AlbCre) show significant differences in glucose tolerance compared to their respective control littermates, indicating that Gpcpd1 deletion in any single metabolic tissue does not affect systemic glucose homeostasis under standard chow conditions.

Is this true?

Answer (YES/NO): NO